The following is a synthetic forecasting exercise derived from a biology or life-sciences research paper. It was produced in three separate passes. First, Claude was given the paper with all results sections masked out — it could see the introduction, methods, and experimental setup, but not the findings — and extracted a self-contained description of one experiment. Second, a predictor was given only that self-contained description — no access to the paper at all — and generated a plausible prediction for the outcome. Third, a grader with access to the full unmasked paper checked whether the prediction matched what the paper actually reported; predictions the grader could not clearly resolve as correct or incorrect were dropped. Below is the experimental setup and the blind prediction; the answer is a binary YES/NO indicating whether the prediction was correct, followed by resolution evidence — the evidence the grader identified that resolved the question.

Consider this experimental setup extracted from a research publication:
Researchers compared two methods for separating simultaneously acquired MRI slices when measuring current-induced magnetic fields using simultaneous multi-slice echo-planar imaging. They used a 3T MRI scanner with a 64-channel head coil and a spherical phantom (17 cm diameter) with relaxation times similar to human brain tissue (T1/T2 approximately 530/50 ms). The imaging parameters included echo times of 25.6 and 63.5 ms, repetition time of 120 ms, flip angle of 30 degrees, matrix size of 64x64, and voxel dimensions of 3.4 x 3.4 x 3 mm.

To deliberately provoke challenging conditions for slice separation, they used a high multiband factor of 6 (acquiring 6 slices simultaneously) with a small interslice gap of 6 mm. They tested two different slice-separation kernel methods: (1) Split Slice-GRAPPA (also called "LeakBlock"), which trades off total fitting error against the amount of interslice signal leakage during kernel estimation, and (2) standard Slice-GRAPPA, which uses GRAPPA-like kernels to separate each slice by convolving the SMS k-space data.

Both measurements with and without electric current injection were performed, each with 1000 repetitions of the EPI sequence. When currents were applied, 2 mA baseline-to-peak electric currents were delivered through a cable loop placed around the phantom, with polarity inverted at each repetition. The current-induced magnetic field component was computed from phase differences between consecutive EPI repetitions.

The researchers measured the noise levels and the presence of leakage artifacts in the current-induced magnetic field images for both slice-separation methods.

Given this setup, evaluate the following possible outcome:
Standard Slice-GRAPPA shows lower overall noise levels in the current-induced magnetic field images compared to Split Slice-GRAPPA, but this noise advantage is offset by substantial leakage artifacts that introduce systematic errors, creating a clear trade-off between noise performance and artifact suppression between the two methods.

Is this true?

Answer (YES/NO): YES